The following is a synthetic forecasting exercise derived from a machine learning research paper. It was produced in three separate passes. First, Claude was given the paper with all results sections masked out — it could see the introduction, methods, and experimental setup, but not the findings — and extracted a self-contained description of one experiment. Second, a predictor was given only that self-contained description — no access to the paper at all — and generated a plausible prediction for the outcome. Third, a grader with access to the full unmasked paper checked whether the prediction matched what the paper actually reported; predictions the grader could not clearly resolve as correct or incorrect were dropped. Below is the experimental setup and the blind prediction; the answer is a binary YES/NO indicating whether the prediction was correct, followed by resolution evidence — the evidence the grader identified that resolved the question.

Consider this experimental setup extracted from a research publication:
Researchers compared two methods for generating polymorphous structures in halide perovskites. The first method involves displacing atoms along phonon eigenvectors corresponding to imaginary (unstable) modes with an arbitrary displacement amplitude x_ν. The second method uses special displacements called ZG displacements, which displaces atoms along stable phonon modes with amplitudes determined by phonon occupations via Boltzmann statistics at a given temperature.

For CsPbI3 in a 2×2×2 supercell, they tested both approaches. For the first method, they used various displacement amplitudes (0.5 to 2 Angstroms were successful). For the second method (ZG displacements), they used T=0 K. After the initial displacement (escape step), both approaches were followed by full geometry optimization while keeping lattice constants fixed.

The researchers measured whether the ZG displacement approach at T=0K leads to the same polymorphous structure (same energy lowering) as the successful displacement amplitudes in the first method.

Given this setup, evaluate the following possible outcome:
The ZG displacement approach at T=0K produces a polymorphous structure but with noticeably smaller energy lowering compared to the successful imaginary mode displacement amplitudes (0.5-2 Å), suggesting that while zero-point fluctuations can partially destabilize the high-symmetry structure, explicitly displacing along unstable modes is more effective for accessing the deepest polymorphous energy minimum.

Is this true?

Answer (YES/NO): NO